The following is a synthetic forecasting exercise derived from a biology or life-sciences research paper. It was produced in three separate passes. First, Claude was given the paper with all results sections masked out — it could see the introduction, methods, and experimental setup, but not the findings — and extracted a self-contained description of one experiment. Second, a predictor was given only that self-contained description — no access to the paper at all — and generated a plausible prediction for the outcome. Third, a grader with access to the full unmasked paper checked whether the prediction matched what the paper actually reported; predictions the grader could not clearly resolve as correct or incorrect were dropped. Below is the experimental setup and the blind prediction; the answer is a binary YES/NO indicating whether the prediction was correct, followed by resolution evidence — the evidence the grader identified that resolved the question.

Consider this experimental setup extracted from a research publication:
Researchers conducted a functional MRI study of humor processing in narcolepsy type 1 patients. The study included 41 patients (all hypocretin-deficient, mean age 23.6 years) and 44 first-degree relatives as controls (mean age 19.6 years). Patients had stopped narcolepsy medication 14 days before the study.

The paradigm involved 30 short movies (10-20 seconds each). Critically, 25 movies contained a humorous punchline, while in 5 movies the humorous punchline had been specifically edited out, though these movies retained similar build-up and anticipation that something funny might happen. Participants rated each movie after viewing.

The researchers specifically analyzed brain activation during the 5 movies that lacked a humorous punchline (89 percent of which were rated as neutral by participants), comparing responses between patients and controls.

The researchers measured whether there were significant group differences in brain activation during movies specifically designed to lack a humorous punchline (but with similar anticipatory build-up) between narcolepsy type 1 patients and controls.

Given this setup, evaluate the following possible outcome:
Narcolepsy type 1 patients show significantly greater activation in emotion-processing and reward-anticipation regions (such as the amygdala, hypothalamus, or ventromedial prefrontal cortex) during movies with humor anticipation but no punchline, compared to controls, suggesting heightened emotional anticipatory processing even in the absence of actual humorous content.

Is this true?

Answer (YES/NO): NO